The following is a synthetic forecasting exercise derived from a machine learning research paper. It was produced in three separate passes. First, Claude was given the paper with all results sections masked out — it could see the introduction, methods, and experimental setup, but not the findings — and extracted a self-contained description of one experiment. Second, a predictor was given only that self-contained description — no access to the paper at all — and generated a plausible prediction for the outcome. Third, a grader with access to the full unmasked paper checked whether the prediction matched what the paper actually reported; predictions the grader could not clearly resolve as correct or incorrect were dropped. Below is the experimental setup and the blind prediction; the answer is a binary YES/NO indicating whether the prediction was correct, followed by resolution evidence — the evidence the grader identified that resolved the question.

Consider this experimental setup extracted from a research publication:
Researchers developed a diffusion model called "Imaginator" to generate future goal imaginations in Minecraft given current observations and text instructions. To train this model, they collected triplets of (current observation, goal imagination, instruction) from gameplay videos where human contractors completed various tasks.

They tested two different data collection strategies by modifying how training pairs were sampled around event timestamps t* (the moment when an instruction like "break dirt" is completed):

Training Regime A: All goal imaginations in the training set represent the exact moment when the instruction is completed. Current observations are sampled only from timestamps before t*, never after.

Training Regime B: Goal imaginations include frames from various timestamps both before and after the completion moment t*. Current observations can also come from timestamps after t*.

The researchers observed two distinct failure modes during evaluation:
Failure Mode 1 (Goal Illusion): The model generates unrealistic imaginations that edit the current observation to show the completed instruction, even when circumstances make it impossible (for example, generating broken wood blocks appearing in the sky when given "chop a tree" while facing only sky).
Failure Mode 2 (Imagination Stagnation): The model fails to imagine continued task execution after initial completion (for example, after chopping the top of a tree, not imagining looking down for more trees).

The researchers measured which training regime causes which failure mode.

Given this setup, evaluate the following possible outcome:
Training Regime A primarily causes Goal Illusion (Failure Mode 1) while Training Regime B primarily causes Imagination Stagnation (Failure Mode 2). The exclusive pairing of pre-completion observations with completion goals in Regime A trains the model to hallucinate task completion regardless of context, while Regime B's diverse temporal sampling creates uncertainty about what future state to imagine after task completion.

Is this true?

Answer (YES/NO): NO